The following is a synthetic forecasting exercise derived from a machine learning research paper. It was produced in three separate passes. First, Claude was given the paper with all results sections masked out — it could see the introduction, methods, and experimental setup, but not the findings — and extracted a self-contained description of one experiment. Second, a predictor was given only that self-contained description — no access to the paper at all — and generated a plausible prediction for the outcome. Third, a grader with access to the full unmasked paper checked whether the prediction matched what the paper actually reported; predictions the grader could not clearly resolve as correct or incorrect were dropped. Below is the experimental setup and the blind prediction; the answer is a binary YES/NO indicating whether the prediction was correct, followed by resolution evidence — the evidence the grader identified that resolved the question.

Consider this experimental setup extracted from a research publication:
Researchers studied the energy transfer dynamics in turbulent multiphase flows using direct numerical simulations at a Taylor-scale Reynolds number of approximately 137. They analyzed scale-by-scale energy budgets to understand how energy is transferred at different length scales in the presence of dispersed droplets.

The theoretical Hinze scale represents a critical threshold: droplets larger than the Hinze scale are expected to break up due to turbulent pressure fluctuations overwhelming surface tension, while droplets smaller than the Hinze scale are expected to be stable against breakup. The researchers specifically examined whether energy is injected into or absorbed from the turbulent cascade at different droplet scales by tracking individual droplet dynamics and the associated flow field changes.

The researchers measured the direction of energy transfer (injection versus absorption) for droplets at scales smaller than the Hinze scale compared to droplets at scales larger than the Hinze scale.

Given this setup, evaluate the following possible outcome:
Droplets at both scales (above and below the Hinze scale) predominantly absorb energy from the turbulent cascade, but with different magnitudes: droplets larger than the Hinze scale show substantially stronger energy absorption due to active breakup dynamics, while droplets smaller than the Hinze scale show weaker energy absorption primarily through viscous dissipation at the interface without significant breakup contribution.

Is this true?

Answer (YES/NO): NO